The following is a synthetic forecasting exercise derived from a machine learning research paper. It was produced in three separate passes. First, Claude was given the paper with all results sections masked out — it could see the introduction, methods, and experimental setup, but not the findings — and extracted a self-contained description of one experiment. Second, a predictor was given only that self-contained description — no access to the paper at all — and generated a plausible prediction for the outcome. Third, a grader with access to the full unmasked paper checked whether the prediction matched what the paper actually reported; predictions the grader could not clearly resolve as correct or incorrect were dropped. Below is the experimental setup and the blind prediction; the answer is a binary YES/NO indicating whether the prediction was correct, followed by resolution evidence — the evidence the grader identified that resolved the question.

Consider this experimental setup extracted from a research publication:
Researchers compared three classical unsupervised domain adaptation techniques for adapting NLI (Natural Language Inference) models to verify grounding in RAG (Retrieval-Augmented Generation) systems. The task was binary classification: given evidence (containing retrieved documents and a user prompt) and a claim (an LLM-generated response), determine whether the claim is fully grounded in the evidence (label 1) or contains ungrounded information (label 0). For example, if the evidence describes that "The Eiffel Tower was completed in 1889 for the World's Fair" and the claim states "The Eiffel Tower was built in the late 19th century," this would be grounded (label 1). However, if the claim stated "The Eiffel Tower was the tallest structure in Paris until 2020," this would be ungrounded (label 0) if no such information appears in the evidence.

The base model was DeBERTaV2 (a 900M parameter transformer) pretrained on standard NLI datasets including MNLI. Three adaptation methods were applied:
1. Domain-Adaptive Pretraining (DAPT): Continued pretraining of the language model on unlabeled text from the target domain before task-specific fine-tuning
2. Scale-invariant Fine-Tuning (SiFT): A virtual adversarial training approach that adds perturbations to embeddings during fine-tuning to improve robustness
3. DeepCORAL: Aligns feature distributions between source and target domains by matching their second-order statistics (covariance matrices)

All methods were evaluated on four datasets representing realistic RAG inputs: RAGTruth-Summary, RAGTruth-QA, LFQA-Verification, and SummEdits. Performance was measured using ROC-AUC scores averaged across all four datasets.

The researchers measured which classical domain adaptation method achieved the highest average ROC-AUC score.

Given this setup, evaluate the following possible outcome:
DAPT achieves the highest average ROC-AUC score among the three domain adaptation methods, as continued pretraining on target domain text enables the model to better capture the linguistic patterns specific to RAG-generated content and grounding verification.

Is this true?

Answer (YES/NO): YES